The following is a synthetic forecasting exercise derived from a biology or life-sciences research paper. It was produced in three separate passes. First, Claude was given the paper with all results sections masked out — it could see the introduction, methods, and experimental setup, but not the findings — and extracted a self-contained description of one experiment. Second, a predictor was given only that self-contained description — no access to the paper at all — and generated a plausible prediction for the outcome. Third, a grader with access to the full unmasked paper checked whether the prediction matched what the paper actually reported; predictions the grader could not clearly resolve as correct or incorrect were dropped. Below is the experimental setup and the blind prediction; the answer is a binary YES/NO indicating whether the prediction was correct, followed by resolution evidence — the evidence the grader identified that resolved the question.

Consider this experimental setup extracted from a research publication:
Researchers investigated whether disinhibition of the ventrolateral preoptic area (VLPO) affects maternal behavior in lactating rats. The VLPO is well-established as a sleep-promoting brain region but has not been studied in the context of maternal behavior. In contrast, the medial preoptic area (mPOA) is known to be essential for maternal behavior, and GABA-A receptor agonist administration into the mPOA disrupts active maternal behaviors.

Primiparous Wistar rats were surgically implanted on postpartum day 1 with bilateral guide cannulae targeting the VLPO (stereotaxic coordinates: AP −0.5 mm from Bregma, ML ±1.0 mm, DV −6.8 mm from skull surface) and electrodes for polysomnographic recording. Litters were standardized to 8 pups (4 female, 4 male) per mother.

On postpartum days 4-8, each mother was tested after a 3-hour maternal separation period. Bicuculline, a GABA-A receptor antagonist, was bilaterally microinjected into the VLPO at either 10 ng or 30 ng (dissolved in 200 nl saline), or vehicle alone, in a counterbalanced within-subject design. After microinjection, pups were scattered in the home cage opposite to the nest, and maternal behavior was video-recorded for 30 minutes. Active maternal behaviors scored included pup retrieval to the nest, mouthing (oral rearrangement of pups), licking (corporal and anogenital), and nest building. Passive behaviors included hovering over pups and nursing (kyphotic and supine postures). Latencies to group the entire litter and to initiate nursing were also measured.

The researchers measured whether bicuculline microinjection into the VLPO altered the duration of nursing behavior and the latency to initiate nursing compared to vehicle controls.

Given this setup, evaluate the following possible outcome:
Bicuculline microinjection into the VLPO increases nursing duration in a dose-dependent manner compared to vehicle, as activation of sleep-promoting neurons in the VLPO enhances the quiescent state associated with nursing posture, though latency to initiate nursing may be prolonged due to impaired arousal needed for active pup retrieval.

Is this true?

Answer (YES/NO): NO